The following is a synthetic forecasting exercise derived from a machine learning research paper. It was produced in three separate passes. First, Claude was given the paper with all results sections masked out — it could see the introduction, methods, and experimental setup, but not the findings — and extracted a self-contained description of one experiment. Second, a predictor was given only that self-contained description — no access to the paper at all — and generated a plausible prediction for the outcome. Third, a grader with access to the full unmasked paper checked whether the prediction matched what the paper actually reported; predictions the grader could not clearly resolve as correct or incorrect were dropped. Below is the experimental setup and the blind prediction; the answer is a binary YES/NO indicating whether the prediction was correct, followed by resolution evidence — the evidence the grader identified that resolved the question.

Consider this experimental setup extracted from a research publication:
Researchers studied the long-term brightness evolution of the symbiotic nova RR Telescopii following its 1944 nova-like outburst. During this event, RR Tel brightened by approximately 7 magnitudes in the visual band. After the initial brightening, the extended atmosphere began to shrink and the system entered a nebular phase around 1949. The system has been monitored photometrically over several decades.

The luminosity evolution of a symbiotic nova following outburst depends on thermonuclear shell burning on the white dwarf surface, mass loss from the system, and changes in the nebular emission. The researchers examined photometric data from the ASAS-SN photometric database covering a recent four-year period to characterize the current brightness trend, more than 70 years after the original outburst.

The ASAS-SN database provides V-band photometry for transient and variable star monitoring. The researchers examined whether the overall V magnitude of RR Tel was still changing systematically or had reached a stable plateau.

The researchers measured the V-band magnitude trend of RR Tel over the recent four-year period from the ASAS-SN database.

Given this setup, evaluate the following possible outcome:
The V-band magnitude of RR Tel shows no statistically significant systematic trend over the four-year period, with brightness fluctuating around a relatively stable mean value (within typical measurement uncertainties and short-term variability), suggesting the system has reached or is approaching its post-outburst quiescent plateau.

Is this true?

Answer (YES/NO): NO